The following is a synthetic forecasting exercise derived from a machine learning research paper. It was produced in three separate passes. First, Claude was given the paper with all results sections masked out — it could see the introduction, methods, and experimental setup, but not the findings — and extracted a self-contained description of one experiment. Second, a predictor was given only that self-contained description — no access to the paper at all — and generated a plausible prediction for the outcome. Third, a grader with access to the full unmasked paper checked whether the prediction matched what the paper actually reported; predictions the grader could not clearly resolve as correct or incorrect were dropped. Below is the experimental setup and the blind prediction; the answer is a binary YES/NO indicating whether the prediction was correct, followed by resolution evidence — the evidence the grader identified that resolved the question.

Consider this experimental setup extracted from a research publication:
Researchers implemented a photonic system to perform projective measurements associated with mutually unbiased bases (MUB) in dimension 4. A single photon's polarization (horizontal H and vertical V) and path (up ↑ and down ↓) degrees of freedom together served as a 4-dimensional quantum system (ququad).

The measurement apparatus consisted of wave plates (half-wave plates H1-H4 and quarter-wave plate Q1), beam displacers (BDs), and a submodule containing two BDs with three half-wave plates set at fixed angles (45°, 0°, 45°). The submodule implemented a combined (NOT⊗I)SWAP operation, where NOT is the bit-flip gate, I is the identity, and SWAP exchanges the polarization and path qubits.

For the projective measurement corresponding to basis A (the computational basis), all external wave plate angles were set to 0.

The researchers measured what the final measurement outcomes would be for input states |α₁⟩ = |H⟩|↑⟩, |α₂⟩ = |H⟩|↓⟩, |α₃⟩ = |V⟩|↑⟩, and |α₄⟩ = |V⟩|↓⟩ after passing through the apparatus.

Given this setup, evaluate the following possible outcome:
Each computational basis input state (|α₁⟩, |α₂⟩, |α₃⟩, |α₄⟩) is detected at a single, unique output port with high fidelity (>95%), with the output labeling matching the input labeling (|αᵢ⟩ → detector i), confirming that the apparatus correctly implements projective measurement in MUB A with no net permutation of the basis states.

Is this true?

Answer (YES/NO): NO